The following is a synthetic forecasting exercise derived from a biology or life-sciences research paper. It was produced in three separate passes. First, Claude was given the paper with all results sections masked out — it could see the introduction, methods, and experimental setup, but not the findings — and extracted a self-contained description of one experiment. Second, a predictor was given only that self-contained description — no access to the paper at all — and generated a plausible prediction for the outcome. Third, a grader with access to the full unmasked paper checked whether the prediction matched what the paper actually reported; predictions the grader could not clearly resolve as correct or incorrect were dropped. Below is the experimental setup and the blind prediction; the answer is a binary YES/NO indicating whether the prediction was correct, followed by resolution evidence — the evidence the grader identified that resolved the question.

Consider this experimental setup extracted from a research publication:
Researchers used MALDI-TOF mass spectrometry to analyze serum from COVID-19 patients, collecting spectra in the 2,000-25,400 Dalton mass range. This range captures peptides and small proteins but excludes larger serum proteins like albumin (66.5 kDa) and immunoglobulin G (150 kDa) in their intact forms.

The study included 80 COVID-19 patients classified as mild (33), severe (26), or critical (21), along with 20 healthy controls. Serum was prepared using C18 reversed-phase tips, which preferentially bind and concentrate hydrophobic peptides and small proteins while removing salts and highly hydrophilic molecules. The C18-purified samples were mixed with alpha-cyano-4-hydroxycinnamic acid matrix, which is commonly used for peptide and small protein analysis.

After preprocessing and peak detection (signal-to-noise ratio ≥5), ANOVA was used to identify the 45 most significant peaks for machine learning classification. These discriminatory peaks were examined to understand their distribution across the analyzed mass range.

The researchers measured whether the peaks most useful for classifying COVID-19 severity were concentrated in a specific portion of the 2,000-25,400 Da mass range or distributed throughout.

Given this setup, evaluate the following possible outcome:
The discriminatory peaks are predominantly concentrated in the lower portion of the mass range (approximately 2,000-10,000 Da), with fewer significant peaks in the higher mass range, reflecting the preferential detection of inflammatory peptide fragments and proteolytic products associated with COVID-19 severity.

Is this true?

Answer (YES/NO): YES